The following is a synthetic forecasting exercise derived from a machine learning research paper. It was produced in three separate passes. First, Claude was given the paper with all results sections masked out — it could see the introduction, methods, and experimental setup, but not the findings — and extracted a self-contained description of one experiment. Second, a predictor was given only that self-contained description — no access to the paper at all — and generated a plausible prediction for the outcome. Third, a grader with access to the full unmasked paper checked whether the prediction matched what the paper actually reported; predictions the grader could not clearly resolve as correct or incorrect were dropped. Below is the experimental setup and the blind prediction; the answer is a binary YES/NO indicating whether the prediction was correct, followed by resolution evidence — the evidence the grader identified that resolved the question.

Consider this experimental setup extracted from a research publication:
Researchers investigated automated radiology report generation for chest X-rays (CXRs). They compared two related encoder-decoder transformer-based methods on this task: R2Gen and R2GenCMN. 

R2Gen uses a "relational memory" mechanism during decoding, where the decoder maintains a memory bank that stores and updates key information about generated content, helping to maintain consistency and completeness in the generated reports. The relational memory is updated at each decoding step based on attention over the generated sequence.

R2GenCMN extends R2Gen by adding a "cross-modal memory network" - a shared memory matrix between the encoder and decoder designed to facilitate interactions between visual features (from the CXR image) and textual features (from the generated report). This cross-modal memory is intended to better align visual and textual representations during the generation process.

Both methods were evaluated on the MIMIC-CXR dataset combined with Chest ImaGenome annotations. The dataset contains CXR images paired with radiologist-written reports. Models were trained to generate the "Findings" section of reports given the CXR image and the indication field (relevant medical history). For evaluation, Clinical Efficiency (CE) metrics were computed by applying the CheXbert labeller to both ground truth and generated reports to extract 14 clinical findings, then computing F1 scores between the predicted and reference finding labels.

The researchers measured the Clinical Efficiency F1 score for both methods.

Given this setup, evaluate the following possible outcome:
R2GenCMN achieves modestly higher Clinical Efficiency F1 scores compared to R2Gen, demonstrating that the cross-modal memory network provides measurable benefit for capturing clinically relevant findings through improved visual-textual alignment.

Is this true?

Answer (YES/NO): NO